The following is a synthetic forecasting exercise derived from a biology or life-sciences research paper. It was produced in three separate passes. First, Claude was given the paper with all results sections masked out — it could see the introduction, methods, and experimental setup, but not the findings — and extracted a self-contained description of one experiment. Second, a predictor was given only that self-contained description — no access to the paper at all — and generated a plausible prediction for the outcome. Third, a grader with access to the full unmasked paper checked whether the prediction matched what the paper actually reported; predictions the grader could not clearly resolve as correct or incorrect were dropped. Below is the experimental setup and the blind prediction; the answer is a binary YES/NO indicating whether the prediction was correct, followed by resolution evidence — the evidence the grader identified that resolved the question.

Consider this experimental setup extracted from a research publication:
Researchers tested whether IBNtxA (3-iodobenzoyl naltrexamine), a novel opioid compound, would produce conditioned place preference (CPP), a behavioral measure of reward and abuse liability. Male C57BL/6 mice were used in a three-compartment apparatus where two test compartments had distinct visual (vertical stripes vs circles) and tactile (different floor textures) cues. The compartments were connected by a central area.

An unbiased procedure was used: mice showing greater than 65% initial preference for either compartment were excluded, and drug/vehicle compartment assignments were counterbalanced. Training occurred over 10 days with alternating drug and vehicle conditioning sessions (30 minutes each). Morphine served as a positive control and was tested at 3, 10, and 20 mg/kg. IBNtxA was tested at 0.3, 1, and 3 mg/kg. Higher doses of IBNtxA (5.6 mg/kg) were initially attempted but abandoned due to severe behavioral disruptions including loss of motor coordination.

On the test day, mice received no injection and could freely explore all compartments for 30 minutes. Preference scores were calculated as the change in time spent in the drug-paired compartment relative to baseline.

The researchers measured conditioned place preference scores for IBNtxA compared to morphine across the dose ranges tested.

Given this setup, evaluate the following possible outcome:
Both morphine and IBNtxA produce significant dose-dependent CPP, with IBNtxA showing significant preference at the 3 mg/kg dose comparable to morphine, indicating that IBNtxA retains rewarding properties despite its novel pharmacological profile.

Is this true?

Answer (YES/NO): NO